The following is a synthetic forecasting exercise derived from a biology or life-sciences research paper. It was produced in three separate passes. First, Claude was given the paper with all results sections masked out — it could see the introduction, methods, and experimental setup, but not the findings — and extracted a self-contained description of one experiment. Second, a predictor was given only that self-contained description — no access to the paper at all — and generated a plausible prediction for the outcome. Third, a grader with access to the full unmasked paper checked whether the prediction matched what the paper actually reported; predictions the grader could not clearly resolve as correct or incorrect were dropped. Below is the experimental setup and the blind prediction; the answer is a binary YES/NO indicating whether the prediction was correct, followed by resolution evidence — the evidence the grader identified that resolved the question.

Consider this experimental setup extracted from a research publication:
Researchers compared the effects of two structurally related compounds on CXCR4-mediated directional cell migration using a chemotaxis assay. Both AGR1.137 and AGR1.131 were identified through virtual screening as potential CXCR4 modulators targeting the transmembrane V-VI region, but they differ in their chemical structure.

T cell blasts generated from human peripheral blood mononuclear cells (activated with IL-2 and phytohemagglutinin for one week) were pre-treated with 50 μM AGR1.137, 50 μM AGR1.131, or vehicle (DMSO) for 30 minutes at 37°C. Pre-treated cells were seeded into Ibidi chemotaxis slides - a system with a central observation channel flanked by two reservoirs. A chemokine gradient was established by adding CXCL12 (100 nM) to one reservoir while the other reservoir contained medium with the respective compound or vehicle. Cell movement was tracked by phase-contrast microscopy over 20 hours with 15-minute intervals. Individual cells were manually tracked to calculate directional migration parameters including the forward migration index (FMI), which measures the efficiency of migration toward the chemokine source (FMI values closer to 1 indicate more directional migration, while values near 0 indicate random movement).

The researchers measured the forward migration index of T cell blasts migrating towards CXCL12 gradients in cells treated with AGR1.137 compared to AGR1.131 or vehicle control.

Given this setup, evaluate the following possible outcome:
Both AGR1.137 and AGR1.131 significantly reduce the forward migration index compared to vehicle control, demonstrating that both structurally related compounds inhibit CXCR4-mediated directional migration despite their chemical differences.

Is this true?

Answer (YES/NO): NO